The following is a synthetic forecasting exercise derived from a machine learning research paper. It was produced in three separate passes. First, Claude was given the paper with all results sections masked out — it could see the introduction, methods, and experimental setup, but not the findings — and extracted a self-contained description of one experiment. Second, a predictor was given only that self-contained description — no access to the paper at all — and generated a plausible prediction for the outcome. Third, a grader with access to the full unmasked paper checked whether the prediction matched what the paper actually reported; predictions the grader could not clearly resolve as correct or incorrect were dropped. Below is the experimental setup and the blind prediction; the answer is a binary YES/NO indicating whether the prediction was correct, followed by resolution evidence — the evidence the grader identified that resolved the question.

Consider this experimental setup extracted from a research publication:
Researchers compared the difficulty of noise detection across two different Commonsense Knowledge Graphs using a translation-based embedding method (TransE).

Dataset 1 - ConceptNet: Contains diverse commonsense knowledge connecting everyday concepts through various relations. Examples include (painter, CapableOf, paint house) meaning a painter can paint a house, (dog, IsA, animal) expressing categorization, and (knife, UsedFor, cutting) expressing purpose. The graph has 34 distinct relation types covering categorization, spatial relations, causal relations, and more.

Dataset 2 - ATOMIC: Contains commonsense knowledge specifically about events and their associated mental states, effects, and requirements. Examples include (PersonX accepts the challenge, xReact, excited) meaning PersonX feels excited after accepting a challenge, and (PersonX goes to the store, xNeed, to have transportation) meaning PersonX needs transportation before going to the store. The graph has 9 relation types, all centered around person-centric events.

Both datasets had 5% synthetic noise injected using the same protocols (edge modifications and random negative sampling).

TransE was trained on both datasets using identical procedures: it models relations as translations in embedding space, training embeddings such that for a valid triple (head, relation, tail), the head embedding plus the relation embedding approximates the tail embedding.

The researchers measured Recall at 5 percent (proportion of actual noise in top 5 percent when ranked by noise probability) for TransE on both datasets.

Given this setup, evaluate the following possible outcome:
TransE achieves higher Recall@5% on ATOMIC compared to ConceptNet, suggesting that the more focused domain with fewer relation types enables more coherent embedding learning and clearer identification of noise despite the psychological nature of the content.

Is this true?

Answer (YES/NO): YES